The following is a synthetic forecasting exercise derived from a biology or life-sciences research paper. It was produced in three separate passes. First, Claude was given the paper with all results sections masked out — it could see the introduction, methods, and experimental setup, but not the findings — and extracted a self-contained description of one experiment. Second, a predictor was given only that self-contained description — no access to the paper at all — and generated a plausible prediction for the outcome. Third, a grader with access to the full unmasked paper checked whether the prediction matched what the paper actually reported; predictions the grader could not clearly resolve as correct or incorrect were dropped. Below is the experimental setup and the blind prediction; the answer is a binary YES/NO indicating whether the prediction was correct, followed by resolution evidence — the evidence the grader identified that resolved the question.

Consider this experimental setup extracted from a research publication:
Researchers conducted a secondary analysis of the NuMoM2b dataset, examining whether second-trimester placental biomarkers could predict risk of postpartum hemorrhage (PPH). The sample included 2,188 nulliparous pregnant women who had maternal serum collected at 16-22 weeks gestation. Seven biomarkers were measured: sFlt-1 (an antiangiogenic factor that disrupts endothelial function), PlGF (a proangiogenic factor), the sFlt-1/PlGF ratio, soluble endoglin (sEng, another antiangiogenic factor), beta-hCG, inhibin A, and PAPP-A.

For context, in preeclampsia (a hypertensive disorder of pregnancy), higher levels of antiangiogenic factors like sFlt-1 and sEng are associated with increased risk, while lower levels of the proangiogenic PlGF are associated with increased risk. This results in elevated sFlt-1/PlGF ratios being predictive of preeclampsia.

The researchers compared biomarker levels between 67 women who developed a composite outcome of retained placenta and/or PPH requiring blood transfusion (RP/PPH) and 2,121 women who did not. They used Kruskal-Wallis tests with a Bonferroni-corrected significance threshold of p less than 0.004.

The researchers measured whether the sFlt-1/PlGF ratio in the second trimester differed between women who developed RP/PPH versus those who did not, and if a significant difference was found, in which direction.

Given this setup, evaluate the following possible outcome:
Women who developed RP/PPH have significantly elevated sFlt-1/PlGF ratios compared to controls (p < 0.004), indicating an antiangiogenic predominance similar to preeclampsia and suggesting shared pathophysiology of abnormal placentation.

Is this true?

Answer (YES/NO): NO